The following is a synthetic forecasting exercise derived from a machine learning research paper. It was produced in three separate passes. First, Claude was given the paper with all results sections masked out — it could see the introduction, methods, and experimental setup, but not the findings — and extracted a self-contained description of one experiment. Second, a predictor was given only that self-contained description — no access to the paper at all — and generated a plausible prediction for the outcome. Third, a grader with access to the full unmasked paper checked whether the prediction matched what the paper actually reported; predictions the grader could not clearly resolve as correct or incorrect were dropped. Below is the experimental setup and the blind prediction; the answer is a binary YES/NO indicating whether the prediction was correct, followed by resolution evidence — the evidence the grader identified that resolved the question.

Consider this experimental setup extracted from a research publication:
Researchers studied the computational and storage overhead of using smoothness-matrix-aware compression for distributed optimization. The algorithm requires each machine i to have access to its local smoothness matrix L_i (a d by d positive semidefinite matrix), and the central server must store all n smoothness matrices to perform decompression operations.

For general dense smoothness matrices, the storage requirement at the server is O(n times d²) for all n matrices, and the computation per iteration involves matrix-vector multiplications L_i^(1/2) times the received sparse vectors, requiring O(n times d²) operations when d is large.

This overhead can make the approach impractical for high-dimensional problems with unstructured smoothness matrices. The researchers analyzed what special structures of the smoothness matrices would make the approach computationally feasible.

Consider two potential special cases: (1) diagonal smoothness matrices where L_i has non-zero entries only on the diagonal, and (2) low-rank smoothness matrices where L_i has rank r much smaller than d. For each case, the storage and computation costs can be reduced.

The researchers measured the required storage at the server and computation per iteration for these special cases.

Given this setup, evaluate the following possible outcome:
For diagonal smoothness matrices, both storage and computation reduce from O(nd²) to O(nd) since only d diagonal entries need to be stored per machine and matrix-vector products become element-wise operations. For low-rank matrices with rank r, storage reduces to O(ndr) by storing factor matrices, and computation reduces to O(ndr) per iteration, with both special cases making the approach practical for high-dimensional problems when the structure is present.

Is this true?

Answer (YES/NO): YES